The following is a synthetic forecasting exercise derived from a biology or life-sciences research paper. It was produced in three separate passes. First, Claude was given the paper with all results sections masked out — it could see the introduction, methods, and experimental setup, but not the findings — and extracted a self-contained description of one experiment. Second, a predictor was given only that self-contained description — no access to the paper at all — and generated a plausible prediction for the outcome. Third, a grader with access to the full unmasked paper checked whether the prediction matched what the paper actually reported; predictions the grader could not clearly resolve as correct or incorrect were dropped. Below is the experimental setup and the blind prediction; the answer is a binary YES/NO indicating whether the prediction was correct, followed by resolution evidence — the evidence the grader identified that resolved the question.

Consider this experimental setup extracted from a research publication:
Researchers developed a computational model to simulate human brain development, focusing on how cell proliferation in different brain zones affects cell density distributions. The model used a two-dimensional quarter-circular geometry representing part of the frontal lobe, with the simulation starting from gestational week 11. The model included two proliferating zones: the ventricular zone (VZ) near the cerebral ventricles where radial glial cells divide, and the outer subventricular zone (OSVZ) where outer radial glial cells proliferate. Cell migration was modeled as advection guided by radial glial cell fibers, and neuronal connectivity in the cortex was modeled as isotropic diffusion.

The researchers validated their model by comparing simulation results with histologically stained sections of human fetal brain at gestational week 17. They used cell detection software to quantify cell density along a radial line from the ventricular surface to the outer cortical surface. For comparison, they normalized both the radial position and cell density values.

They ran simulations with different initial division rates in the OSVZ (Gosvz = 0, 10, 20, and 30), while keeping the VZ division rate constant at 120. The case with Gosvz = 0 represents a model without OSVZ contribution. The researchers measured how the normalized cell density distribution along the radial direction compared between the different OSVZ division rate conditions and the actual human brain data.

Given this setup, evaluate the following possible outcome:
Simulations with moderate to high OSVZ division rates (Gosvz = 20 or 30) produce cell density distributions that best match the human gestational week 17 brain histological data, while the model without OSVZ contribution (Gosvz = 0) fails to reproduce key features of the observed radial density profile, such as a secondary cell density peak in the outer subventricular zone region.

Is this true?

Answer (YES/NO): NO